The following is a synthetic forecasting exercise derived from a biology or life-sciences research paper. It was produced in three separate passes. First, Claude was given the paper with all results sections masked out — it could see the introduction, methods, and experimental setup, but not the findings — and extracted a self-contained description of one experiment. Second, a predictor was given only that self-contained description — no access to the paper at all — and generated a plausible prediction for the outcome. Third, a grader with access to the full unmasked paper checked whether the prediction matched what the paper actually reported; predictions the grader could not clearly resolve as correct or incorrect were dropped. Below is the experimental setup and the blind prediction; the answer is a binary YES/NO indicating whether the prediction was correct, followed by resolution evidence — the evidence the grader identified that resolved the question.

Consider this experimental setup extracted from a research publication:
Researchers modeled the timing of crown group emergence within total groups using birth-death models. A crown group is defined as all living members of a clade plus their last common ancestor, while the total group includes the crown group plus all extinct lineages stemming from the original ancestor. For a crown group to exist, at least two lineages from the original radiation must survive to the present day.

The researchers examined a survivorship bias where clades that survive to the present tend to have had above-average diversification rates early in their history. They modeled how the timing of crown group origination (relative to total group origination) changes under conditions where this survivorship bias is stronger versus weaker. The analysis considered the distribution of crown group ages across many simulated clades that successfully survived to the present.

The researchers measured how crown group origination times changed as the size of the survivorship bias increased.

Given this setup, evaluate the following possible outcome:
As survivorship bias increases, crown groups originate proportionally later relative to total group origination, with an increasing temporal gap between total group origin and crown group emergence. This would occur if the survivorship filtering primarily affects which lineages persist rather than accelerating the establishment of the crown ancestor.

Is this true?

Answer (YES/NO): YES